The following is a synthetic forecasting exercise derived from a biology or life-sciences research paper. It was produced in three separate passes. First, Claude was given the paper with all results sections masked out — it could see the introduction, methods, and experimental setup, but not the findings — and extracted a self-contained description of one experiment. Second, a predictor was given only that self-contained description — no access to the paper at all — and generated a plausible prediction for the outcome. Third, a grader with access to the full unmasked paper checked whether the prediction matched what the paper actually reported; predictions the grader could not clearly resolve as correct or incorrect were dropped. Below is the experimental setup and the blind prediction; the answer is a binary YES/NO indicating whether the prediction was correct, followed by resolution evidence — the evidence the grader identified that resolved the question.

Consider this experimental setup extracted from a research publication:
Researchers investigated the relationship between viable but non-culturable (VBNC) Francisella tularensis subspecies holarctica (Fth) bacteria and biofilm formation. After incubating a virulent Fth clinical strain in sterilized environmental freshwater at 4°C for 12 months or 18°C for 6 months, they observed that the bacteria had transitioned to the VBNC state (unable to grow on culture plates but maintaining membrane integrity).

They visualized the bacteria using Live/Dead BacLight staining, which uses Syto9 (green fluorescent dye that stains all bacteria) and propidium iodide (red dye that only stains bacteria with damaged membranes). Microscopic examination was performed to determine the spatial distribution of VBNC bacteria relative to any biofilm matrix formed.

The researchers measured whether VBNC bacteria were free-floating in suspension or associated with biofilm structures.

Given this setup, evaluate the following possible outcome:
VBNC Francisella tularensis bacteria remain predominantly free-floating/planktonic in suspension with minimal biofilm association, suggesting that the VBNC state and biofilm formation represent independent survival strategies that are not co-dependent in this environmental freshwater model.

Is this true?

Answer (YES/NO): NO